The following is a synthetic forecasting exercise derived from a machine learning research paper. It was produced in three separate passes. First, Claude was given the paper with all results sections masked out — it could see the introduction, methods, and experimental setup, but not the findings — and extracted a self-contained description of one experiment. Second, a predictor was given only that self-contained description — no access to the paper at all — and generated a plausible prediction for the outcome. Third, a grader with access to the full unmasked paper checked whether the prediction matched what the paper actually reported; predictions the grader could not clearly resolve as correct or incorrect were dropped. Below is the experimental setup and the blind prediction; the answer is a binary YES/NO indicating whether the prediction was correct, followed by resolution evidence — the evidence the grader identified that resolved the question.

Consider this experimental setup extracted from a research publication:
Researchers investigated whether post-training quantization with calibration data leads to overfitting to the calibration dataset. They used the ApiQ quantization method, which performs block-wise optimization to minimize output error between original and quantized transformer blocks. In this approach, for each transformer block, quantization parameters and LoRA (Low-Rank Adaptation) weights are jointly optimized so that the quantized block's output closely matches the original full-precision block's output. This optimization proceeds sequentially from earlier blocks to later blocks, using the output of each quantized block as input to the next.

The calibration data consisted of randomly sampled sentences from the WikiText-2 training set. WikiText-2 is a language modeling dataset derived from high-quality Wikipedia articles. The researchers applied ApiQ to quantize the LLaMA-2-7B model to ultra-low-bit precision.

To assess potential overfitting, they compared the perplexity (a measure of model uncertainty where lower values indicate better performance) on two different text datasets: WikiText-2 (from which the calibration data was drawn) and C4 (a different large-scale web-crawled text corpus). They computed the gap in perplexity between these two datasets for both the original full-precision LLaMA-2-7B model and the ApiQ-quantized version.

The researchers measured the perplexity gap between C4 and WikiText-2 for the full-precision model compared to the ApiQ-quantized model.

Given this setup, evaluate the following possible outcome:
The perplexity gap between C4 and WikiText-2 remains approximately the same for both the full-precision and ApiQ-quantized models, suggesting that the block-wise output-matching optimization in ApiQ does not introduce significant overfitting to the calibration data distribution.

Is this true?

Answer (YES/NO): NO